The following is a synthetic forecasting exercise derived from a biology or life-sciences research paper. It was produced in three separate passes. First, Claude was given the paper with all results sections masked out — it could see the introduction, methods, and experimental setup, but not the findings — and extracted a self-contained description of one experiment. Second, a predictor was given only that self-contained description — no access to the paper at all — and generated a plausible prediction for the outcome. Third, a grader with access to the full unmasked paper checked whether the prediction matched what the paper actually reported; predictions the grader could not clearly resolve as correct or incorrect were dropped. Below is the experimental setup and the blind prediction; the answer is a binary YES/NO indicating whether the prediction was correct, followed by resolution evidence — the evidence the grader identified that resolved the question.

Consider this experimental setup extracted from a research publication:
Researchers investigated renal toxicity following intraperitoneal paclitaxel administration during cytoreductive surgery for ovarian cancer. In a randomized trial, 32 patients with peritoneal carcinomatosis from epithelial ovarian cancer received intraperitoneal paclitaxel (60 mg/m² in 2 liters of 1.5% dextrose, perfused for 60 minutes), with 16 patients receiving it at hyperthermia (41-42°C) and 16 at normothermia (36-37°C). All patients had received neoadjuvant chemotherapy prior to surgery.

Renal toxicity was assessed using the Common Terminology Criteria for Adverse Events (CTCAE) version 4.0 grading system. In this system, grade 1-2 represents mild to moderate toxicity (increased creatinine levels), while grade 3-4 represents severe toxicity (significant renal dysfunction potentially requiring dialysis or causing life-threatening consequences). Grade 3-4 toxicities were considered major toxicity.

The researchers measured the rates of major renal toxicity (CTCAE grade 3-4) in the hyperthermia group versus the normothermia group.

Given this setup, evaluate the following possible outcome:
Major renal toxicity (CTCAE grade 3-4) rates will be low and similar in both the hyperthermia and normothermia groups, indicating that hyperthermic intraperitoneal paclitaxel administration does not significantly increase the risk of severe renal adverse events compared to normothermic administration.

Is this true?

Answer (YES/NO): NO